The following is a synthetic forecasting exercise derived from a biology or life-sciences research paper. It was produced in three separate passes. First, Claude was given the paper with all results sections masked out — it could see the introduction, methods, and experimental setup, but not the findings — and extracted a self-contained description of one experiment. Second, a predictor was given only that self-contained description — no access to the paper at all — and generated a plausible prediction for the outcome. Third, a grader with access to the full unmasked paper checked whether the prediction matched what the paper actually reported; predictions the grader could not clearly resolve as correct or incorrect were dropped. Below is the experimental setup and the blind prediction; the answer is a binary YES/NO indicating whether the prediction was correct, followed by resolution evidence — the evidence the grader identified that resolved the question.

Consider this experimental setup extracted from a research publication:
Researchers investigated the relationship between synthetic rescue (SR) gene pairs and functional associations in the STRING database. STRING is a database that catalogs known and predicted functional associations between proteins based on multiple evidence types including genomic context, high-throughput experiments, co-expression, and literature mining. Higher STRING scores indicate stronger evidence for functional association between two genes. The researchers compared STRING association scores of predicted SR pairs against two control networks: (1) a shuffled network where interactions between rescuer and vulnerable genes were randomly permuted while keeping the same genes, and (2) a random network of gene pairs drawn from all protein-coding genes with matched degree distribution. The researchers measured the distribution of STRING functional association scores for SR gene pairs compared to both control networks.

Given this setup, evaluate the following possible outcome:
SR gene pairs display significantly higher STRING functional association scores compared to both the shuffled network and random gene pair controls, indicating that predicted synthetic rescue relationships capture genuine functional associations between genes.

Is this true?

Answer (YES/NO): YES